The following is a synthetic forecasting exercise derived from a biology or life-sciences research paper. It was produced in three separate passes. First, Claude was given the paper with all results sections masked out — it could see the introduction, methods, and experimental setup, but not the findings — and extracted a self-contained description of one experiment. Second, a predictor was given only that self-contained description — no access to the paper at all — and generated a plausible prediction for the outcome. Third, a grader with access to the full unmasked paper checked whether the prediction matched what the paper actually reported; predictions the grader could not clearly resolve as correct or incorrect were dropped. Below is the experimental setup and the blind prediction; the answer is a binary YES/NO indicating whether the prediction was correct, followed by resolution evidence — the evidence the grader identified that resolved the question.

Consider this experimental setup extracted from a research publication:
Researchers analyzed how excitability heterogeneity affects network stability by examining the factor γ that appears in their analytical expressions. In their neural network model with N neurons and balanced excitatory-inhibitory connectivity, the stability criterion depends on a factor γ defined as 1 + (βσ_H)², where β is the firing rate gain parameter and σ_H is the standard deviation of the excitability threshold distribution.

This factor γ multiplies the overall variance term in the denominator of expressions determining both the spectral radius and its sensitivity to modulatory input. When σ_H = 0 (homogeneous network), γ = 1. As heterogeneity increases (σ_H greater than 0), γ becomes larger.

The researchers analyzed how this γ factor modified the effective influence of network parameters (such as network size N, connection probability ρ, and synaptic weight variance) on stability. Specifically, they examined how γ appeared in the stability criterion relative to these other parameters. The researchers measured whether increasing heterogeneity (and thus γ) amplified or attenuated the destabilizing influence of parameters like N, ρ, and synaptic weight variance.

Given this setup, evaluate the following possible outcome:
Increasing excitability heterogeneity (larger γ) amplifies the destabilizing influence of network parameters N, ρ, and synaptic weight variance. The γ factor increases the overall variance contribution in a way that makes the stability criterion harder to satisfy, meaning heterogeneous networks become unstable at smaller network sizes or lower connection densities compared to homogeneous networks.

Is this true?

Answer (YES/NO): NO